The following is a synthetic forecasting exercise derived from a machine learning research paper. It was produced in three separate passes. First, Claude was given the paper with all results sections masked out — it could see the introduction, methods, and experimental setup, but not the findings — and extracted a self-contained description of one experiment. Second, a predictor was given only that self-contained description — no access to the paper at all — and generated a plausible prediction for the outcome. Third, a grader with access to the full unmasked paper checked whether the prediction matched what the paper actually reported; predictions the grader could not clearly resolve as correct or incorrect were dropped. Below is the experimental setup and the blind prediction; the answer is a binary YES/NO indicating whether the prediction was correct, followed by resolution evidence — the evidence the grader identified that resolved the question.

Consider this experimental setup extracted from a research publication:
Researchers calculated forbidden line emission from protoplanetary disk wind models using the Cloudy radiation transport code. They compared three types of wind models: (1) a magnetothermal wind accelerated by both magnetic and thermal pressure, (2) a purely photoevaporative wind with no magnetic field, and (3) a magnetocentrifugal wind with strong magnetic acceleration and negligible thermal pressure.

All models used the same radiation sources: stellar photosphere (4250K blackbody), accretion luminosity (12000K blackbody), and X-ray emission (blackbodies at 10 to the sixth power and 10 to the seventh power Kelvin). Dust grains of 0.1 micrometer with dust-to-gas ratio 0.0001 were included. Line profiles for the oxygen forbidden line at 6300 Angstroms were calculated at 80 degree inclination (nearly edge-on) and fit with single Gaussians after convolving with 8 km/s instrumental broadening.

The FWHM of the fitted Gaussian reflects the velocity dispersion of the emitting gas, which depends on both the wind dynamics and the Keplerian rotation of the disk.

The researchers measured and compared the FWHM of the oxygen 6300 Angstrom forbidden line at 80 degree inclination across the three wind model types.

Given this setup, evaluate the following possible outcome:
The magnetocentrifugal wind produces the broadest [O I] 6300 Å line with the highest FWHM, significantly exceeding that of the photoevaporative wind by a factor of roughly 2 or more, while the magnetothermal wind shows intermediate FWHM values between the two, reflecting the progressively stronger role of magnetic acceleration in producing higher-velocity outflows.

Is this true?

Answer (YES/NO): YES